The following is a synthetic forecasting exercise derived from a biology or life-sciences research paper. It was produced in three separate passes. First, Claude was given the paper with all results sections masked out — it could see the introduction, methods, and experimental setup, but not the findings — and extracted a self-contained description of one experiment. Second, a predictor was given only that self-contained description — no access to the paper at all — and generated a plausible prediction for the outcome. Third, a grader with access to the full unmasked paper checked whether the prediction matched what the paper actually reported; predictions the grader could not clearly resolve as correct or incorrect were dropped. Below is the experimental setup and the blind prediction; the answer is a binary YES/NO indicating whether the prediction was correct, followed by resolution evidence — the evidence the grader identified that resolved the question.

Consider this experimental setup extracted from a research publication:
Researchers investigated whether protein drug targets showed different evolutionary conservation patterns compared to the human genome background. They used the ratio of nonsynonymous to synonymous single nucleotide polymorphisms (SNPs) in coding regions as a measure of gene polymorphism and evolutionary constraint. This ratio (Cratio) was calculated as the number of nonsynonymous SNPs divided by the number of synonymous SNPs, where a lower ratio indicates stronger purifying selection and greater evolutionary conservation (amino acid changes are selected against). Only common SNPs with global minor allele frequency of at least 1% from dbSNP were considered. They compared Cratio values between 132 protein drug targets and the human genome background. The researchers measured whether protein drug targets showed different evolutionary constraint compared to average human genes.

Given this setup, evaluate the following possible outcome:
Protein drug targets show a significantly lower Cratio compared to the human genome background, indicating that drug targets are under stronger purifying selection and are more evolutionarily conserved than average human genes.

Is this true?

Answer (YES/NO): NO